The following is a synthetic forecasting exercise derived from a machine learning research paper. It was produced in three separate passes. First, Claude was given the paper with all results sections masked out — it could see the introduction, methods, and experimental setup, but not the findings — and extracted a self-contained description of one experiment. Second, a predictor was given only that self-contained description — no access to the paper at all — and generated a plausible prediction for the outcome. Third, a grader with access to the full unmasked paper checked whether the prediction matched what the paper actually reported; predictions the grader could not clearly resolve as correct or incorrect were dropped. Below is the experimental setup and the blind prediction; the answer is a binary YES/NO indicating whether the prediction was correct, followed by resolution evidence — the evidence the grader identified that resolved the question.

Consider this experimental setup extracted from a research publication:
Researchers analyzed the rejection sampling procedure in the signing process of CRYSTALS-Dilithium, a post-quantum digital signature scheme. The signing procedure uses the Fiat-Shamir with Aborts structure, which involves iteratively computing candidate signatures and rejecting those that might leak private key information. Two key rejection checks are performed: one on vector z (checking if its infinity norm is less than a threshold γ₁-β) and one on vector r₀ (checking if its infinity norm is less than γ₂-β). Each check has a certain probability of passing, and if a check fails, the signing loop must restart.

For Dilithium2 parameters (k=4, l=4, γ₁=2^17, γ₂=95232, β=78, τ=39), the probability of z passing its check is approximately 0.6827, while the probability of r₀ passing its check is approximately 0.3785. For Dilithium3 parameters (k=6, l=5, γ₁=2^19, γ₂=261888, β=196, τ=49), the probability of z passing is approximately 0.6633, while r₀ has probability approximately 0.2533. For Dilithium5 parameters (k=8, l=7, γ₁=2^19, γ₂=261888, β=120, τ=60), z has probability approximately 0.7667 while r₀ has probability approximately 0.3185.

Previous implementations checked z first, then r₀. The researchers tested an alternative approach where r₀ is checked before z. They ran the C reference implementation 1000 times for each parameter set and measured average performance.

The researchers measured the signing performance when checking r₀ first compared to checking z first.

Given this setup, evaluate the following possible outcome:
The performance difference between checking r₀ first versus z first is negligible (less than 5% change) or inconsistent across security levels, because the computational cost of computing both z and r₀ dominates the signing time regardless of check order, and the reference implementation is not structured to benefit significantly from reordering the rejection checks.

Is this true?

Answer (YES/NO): NO